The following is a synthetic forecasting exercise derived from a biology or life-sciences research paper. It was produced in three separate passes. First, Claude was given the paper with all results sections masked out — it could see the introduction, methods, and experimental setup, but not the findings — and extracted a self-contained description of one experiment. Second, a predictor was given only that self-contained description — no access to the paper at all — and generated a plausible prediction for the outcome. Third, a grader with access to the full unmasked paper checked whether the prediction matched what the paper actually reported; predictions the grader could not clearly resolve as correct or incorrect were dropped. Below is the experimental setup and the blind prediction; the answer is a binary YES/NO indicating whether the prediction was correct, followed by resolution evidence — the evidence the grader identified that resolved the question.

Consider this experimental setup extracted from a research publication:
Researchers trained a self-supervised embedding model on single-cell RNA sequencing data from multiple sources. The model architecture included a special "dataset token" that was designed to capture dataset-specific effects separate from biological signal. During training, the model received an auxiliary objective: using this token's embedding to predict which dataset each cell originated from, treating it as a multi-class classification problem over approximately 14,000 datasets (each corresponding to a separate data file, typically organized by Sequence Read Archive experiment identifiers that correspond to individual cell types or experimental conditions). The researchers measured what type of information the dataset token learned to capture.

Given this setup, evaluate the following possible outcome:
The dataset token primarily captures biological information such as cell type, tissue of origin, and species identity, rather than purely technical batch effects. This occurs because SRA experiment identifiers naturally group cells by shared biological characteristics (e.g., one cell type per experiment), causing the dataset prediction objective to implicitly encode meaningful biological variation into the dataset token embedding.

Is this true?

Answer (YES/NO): NO